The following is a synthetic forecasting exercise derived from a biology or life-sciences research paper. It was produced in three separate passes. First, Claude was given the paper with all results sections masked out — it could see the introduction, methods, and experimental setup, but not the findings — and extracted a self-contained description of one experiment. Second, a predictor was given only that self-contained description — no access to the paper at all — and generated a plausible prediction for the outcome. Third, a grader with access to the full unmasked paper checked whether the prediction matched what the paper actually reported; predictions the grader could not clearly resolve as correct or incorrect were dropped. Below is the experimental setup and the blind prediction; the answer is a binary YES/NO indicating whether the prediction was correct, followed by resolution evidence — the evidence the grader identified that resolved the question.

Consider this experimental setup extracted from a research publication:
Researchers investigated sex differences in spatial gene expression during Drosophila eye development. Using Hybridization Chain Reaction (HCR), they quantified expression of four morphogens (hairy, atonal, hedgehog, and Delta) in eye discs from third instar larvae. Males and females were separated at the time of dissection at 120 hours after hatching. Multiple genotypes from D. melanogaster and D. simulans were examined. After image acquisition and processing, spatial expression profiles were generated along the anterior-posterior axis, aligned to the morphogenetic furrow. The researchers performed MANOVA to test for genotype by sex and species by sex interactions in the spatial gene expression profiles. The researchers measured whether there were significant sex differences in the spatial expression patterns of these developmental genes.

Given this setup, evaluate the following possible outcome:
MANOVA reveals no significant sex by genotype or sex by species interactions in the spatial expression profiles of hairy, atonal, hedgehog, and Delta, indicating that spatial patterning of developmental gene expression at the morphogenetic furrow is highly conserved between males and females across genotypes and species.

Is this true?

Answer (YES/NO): NO